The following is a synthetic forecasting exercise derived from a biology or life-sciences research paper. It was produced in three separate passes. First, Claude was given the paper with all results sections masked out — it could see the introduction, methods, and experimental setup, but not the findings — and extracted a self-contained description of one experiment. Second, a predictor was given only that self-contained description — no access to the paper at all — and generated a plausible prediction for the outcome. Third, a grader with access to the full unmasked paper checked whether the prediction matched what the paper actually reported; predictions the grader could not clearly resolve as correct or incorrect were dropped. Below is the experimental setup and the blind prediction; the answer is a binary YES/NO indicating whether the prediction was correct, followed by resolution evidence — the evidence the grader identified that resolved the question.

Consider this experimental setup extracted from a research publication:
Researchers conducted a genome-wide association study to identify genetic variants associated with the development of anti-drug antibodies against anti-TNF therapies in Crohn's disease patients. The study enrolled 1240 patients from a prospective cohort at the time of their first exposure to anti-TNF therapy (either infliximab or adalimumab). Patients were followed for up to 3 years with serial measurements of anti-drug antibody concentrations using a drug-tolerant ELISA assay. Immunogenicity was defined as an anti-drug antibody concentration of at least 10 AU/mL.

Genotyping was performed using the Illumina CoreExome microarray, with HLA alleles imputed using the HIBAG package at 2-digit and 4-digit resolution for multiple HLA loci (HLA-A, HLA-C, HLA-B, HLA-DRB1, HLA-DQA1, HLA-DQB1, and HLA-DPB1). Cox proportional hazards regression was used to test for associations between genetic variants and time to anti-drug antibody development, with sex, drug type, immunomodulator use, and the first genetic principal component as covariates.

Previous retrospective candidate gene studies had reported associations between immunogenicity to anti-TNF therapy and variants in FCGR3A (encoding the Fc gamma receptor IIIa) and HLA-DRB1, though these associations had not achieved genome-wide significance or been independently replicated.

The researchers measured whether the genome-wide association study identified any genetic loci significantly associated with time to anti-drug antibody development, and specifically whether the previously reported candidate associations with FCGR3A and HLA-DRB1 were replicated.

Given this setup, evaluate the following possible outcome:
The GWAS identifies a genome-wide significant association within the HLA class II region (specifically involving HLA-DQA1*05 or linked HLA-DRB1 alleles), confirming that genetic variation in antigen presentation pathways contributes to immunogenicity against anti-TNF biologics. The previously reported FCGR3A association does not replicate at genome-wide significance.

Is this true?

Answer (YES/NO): YES